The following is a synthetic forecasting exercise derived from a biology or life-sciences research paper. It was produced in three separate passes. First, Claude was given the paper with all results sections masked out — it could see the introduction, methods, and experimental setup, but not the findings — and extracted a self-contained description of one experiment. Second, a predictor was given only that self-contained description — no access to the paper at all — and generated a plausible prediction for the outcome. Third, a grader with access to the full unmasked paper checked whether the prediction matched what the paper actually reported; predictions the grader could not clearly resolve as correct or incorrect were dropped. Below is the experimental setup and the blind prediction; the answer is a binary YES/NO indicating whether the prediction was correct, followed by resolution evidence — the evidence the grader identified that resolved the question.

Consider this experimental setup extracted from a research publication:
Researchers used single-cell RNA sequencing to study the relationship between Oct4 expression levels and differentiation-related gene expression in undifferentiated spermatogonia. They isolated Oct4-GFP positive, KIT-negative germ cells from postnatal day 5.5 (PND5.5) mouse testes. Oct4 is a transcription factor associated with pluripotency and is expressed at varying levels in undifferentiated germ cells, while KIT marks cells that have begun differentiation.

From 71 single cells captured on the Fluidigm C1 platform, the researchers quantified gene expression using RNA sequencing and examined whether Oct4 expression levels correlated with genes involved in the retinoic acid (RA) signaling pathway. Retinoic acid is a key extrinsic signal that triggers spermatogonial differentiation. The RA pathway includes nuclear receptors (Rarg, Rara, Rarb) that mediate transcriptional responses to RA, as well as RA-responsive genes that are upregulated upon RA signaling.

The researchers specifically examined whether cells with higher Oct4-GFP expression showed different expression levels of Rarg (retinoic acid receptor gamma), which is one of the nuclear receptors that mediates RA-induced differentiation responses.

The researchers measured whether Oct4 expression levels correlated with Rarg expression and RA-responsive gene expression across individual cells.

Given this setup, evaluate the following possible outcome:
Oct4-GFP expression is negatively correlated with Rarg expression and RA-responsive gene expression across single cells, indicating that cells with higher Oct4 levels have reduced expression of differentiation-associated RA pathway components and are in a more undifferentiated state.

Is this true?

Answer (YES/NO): NO